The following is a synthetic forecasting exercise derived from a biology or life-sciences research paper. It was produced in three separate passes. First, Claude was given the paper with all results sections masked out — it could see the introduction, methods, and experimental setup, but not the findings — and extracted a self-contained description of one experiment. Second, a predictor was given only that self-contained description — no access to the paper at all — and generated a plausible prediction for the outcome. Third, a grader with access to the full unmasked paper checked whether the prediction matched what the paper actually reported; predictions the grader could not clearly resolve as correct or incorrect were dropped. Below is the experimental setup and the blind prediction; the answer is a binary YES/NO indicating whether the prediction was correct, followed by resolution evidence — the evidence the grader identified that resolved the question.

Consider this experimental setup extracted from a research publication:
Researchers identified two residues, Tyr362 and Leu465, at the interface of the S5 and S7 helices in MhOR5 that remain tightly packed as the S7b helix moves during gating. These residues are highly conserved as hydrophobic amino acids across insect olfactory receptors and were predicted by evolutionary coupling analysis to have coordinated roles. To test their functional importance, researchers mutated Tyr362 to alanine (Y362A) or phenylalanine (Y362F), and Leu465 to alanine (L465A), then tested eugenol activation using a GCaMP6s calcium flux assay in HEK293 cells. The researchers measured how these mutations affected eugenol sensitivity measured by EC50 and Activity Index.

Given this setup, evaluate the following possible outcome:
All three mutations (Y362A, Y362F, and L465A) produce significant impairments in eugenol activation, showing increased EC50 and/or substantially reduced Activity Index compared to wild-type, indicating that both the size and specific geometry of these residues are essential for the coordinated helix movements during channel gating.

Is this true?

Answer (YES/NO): NO